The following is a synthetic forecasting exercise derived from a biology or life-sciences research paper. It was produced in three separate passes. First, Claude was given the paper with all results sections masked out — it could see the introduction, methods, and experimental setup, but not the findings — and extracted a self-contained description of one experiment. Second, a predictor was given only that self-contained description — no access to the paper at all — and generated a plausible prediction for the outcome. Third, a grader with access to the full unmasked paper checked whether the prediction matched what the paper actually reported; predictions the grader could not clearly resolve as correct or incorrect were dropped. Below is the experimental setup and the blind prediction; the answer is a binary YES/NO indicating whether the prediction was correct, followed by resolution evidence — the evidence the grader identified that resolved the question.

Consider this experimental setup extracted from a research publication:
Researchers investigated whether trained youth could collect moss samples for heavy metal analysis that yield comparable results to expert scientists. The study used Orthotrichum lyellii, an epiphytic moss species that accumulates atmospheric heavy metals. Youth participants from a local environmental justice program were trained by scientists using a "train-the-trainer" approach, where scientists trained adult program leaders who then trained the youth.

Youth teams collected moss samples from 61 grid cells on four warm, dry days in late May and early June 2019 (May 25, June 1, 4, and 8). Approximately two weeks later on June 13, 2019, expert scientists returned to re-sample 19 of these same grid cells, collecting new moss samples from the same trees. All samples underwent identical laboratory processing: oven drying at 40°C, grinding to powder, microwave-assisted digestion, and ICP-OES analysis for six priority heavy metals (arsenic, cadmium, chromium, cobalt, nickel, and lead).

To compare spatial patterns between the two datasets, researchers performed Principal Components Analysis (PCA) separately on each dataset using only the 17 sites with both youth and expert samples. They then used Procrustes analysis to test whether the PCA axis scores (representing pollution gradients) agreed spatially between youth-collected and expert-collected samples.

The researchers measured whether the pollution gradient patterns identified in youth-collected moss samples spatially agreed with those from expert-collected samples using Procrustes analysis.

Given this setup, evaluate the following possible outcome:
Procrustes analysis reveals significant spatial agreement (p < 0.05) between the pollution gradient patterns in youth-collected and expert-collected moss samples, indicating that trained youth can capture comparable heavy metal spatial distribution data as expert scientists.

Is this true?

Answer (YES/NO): YES